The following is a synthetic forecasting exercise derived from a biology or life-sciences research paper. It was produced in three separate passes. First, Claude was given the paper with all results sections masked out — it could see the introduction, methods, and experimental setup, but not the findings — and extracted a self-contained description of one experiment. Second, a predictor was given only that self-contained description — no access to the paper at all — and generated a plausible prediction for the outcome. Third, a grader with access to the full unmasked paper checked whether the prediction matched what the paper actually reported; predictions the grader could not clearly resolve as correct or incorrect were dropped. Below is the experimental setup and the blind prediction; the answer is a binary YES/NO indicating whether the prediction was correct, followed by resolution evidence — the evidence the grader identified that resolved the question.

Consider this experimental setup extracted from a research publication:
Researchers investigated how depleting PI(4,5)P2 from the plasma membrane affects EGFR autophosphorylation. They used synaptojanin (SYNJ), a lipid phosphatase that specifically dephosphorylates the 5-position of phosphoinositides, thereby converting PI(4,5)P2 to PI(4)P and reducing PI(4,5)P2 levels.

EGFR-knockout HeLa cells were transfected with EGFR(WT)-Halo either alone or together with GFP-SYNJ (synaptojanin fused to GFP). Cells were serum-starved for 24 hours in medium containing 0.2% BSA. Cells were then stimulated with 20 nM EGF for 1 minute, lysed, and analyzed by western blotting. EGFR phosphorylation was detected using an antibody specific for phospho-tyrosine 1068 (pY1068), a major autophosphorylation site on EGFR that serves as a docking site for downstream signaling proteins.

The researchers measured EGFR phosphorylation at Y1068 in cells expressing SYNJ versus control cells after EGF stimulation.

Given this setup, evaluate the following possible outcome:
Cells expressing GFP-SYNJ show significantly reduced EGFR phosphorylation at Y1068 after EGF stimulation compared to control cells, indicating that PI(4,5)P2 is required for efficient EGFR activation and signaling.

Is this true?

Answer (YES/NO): YES